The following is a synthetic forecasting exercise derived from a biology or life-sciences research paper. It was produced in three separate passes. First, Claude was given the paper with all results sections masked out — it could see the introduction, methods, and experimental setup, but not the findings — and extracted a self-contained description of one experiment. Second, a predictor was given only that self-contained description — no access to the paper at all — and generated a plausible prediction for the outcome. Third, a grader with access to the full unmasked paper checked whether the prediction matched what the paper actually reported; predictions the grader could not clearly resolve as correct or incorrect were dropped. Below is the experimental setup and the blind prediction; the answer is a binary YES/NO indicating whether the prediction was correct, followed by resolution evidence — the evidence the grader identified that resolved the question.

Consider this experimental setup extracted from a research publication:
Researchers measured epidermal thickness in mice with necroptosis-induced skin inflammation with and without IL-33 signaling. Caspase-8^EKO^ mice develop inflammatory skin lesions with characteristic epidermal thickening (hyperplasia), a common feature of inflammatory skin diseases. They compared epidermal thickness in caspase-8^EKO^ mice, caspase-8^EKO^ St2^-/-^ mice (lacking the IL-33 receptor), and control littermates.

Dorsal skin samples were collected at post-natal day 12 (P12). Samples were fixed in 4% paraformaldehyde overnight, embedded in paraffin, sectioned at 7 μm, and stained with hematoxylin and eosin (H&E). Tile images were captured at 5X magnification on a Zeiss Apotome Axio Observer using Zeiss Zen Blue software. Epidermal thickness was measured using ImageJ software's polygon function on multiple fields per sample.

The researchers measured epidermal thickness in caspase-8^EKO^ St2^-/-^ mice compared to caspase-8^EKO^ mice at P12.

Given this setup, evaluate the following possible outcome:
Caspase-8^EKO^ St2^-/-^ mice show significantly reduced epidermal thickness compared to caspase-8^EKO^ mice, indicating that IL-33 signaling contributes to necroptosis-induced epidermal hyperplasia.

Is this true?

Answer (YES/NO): YES